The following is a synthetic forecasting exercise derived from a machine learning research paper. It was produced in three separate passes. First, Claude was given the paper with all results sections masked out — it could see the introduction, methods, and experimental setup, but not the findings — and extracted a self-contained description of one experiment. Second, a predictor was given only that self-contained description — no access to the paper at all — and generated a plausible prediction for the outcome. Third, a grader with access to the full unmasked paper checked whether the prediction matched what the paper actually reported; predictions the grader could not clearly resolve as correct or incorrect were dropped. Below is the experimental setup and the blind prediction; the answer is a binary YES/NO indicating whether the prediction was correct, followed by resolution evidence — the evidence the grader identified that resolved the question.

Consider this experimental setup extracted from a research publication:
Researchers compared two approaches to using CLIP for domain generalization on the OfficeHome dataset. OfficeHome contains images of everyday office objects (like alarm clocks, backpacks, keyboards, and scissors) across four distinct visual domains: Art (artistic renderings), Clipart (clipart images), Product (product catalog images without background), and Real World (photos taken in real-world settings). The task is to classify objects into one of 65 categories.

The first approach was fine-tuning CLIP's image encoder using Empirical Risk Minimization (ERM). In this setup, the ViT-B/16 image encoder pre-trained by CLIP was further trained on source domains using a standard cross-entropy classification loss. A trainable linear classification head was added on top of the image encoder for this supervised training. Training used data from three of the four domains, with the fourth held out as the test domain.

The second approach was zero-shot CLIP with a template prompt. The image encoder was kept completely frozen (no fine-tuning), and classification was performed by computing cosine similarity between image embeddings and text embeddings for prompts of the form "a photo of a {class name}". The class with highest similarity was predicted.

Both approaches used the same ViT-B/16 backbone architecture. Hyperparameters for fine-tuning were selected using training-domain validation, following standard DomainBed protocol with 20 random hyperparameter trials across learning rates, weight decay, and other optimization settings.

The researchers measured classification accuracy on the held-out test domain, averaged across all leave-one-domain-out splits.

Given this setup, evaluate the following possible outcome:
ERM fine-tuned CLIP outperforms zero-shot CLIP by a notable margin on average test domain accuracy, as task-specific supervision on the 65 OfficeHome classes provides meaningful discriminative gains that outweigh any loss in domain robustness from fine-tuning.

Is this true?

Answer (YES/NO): NO